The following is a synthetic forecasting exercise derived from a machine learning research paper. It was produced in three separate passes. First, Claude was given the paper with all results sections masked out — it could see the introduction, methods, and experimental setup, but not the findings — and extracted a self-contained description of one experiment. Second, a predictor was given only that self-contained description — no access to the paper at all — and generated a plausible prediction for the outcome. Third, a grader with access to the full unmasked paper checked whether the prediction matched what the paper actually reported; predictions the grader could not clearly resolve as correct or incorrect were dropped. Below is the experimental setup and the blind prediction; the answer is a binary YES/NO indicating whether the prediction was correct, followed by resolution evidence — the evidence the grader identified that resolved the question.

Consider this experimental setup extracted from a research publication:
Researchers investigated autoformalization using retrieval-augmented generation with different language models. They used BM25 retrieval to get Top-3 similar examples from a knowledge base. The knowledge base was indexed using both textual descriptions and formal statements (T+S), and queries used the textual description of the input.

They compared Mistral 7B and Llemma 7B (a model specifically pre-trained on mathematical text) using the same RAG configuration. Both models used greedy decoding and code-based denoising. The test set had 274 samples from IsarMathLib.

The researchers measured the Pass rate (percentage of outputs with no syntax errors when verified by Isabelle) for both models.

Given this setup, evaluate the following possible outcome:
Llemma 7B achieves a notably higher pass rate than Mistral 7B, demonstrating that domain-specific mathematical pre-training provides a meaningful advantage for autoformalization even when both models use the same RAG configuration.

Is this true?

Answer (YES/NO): NO